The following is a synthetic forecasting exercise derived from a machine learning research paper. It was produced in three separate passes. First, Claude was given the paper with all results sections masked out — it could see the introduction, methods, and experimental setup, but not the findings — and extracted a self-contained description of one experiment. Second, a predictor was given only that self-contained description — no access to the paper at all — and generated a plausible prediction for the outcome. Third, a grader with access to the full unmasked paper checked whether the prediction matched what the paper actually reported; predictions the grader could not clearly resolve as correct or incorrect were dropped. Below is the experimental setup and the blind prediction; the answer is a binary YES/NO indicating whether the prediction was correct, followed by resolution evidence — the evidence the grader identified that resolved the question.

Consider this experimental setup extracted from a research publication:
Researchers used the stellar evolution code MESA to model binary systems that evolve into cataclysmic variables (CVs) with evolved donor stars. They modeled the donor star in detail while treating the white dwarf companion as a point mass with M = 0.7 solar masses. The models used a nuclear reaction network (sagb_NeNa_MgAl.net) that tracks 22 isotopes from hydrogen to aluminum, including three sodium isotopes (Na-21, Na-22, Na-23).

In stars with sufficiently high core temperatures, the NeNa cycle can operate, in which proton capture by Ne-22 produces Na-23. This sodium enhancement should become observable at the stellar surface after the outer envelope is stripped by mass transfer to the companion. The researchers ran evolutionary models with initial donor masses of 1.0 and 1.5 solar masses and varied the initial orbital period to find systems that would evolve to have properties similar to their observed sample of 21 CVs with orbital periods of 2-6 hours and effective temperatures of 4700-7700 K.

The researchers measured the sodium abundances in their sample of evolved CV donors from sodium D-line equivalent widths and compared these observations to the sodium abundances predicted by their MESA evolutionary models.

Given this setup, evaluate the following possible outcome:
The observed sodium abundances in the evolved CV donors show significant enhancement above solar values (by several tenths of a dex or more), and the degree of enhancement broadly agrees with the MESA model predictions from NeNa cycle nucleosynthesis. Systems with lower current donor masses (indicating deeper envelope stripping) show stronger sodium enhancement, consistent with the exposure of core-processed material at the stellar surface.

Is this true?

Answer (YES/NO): NO